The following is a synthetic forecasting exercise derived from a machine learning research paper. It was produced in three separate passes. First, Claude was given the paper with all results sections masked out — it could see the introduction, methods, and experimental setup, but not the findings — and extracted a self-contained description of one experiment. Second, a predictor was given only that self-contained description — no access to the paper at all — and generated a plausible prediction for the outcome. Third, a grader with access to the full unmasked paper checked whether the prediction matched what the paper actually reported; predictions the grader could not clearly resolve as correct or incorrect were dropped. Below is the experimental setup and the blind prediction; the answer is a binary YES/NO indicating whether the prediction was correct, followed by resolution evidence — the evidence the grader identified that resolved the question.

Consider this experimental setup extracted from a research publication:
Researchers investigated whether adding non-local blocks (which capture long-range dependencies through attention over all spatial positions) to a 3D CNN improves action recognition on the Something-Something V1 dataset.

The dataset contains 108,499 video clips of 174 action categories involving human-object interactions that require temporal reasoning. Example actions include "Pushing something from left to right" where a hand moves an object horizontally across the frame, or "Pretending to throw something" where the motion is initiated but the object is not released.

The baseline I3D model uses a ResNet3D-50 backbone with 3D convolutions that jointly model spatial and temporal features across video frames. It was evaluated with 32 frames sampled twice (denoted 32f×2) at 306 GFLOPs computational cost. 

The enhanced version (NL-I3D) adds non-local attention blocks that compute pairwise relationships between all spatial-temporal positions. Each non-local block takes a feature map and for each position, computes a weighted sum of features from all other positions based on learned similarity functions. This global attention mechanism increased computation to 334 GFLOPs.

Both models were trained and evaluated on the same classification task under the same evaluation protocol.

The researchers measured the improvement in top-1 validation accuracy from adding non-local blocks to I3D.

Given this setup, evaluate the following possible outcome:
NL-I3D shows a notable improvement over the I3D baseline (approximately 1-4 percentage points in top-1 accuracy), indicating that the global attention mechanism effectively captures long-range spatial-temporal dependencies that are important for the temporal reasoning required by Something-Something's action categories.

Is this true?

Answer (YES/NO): YES